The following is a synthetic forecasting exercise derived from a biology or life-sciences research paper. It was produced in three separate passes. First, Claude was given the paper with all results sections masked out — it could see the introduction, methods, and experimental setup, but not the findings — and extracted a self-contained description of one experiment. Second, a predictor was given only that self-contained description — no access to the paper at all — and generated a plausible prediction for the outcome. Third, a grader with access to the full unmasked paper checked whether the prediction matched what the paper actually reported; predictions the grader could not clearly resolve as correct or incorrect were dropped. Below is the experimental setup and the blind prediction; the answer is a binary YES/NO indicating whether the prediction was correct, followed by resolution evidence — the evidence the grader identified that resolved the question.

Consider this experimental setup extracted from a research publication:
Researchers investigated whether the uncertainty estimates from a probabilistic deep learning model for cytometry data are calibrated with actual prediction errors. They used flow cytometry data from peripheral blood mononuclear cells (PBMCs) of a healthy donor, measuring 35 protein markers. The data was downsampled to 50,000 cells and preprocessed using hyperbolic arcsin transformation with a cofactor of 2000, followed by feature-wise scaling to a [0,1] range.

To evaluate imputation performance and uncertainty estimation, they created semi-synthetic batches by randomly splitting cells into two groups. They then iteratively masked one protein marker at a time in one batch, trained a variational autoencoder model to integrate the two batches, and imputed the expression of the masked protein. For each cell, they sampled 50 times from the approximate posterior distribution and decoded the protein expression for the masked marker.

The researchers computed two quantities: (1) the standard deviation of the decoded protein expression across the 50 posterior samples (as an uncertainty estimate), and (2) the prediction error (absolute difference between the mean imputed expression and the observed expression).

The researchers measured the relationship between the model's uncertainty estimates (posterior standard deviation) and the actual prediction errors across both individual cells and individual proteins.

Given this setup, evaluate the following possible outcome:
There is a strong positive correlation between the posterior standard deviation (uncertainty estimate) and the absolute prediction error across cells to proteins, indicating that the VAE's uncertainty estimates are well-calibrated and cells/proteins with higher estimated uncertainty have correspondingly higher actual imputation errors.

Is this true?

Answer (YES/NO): YES